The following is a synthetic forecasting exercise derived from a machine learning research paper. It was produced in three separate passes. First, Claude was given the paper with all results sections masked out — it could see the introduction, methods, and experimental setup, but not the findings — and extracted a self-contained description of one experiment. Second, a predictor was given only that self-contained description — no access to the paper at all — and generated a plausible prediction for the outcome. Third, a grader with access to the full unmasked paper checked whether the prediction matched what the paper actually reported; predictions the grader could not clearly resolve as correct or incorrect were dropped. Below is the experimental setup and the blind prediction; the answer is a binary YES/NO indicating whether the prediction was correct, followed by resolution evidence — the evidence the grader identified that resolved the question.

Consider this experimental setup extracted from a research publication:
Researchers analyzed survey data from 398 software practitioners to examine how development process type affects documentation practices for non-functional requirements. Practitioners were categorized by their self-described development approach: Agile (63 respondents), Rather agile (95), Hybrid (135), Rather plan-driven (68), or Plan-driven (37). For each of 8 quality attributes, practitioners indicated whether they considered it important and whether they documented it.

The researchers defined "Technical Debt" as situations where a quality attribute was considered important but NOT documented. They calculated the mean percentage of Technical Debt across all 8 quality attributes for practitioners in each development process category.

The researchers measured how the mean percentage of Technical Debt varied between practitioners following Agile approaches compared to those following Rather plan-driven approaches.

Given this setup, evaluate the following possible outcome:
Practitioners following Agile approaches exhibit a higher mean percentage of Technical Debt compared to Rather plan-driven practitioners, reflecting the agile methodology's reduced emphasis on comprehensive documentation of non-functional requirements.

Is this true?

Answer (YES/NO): YES